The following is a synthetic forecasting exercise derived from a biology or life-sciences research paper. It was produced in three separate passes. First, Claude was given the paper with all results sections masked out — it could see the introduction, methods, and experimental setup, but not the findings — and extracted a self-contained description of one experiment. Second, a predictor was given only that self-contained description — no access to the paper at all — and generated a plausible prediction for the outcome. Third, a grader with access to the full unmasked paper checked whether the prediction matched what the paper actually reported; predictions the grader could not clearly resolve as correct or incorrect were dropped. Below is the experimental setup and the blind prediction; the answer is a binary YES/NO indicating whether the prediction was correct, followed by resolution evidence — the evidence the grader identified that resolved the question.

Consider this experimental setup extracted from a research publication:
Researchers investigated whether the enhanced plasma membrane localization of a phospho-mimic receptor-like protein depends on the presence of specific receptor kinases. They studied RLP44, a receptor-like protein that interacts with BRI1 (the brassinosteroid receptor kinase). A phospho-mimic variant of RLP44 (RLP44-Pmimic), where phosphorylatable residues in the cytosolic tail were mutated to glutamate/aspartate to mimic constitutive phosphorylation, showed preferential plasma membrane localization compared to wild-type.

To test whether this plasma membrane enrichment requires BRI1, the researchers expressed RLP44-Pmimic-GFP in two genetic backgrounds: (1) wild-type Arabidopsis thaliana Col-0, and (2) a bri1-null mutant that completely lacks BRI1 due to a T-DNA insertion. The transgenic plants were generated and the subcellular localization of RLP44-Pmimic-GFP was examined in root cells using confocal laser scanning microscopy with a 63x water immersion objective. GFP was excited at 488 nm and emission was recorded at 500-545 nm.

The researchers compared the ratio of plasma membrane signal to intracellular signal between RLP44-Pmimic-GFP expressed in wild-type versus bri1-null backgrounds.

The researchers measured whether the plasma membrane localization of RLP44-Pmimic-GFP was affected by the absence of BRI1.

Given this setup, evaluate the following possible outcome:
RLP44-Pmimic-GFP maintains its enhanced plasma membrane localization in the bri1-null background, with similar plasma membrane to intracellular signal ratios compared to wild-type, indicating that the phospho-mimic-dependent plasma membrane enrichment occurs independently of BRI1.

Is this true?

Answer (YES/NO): NO